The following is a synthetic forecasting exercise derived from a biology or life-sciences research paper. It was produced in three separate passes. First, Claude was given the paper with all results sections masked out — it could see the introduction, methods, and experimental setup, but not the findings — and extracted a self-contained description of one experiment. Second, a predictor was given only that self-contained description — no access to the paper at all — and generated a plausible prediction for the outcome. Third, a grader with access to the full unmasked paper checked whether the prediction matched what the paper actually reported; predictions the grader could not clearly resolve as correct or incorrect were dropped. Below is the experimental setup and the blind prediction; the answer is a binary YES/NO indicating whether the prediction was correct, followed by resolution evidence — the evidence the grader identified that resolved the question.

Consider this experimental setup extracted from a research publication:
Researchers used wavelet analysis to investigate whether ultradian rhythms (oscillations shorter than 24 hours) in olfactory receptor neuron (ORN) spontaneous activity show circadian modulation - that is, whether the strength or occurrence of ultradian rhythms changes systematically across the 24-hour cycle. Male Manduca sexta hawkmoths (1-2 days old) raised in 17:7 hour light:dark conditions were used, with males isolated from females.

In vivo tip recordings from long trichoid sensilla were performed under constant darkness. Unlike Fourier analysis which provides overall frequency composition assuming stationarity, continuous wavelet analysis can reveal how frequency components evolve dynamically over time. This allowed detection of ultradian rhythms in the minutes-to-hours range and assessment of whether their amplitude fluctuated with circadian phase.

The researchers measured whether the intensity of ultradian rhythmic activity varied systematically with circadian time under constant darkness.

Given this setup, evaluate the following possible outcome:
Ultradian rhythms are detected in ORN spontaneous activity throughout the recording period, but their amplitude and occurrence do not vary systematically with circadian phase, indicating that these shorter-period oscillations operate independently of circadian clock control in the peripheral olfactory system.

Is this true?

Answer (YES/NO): NO